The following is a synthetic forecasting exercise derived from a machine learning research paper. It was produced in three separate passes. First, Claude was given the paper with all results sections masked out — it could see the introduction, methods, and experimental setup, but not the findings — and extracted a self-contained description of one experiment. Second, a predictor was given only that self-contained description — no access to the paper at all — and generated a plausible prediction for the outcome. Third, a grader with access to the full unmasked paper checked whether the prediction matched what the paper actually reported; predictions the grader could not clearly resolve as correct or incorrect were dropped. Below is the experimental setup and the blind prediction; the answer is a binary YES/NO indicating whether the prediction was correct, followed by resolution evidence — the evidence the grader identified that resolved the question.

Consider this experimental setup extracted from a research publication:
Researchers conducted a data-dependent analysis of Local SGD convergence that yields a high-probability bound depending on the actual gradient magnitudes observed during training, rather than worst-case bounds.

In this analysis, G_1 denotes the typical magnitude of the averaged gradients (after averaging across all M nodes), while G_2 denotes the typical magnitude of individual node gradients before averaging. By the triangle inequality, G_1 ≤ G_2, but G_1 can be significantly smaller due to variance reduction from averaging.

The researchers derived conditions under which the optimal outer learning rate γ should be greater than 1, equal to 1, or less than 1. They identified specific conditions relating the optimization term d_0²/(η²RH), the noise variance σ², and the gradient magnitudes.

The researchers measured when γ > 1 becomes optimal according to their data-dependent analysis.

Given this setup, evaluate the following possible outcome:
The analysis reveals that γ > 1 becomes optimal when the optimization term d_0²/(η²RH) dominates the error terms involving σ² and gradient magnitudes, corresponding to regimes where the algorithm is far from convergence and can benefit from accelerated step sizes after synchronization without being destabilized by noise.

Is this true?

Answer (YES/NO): NO